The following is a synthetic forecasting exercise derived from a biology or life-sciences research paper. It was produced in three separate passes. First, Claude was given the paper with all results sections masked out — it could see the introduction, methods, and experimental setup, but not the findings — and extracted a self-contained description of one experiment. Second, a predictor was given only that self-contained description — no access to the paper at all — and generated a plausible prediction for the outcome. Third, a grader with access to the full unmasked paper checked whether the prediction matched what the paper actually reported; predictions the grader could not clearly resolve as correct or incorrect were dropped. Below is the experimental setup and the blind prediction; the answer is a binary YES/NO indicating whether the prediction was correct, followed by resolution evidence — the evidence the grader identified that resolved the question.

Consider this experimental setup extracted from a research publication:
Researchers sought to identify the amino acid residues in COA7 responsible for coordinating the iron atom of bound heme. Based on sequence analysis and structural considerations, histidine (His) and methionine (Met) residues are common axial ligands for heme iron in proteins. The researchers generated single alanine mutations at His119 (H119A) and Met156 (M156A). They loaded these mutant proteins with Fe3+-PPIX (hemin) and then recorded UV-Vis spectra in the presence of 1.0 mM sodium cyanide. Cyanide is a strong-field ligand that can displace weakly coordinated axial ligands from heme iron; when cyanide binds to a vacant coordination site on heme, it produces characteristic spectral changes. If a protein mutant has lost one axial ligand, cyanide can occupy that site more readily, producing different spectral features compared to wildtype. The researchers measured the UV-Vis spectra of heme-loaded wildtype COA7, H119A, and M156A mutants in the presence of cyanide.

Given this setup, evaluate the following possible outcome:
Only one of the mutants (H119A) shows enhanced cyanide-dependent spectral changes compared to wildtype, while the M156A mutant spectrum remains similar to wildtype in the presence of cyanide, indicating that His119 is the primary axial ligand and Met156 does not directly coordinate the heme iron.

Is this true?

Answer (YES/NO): NO